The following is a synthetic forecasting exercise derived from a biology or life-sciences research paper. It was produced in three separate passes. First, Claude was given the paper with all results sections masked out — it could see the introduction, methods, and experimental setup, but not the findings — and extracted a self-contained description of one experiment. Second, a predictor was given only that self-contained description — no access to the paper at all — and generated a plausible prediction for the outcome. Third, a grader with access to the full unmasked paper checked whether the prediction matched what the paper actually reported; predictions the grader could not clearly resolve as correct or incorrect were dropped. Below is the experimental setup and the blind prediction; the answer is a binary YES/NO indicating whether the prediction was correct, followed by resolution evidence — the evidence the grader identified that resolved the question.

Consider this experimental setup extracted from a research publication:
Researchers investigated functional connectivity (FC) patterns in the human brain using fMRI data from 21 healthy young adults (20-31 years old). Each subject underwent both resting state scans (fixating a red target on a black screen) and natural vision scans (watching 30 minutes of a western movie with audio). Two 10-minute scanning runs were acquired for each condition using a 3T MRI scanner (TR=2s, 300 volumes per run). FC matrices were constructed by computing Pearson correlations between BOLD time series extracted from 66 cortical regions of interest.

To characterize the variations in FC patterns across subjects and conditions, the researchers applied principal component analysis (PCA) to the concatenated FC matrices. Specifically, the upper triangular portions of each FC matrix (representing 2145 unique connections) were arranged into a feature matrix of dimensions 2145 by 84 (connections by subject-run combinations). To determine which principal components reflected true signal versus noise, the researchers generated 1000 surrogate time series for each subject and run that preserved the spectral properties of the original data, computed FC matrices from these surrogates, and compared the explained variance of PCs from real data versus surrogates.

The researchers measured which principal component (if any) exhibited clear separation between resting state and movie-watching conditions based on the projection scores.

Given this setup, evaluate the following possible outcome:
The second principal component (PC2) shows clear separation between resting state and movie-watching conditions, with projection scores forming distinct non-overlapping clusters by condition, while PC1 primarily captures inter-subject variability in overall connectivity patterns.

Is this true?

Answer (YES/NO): NO